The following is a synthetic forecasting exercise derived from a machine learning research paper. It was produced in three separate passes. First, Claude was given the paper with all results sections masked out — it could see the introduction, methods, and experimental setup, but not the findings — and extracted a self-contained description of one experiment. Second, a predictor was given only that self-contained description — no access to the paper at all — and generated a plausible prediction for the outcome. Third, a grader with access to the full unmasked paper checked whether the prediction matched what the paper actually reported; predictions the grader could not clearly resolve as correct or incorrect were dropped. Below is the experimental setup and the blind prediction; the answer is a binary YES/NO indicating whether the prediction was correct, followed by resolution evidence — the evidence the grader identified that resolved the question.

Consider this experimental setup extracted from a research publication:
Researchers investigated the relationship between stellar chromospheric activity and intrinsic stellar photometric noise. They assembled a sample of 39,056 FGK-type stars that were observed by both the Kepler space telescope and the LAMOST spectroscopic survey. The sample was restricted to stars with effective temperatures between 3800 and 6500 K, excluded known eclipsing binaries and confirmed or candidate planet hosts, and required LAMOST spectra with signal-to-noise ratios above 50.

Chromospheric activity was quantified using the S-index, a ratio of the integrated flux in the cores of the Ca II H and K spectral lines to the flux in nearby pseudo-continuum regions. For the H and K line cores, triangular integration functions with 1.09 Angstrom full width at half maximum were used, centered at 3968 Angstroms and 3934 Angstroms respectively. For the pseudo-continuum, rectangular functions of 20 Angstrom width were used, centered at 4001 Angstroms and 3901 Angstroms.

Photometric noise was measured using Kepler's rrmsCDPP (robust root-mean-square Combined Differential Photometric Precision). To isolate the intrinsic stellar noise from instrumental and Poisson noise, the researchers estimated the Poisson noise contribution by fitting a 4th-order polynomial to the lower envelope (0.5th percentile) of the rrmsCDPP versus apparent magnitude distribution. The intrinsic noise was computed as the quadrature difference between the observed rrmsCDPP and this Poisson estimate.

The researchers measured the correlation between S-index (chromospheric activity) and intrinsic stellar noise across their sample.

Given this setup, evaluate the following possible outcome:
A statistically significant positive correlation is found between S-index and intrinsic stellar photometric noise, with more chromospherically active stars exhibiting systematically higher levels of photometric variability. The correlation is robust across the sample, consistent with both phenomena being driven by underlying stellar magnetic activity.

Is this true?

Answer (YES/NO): YES